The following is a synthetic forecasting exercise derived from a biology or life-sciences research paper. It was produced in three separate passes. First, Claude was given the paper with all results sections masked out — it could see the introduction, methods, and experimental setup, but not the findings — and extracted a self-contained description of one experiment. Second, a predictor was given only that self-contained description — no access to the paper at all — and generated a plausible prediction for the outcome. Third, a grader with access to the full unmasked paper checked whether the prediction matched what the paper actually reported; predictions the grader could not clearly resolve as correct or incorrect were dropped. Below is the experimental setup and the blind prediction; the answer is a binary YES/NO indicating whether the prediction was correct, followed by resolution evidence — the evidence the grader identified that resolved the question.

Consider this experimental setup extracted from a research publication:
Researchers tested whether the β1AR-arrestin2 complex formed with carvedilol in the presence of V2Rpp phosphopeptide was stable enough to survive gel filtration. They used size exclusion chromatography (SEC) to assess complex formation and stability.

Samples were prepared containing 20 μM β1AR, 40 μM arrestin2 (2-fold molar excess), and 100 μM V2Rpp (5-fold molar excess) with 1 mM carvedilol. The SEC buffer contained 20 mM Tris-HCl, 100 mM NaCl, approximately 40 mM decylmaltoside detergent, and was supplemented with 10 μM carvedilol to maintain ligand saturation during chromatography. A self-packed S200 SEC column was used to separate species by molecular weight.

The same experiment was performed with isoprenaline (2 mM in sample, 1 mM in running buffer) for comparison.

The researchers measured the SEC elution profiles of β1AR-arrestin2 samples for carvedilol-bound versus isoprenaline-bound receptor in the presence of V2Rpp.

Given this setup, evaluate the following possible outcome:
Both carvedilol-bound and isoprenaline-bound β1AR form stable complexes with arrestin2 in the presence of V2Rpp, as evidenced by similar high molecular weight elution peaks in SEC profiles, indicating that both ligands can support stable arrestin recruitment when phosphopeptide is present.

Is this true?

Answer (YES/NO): YES